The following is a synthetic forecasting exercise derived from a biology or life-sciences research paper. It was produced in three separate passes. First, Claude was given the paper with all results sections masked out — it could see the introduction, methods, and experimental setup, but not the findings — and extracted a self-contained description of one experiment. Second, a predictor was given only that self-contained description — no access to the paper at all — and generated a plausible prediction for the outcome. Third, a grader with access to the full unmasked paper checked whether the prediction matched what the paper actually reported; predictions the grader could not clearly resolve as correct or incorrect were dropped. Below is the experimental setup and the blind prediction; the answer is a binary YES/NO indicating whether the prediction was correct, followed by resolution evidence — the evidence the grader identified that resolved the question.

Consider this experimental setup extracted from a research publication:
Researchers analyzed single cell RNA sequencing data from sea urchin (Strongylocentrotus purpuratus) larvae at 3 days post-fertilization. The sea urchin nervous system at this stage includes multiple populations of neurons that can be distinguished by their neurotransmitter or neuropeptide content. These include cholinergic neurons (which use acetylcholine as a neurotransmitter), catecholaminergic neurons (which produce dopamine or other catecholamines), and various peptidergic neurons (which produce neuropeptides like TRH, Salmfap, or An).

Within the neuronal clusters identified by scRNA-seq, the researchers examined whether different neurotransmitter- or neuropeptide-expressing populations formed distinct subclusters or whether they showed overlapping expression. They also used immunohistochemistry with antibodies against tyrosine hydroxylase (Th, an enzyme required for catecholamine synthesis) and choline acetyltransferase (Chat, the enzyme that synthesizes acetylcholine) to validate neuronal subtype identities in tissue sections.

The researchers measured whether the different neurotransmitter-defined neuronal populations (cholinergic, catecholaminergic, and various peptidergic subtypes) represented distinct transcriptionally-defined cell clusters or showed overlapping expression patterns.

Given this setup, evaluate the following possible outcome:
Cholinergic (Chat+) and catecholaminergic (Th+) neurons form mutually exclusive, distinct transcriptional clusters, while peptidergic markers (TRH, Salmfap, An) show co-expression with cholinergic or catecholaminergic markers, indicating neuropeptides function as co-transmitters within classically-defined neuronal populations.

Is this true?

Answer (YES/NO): NO